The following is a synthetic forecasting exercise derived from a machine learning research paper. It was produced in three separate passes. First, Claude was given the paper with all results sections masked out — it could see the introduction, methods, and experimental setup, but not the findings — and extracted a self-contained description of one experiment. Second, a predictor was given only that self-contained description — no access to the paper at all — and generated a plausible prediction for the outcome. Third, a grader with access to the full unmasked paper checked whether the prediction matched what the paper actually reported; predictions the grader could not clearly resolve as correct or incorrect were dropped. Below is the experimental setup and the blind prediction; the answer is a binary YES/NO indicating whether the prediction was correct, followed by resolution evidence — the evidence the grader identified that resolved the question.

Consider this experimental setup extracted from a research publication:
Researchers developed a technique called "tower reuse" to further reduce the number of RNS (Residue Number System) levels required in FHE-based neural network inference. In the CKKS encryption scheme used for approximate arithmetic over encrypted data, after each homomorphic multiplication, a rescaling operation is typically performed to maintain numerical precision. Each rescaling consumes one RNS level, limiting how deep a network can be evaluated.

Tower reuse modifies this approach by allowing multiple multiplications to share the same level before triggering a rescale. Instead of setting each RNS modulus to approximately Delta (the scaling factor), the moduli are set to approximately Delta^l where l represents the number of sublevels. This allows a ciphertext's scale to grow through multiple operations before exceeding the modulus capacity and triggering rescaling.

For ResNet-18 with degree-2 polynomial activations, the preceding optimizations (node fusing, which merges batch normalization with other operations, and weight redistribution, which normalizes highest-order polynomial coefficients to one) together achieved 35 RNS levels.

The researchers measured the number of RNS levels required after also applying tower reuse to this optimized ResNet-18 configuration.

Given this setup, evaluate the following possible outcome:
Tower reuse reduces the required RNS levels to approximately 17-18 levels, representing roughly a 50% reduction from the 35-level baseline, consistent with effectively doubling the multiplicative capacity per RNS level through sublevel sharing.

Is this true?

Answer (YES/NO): YES